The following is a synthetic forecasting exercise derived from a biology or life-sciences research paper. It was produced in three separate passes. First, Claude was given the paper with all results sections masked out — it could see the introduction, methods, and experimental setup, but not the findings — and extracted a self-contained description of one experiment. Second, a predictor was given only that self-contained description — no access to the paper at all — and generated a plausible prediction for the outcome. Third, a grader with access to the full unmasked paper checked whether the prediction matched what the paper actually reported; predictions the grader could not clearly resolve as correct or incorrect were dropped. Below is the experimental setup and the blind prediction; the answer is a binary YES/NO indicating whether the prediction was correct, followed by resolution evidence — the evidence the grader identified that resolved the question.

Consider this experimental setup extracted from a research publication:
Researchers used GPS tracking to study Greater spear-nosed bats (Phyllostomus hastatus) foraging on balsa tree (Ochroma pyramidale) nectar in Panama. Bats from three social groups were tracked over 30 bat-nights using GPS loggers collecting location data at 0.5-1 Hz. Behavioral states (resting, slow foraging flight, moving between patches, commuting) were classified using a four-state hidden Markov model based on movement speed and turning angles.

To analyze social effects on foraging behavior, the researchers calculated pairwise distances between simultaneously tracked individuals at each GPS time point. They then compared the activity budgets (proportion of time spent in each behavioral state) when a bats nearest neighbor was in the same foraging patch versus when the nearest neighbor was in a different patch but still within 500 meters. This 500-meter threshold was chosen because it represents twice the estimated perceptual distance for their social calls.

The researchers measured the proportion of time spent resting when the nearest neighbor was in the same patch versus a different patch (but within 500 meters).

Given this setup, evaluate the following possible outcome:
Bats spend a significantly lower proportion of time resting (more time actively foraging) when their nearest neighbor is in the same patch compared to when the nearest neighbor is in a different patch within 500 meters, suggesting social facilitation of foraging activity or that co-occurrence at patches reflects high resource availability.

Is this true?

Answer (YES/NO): NO